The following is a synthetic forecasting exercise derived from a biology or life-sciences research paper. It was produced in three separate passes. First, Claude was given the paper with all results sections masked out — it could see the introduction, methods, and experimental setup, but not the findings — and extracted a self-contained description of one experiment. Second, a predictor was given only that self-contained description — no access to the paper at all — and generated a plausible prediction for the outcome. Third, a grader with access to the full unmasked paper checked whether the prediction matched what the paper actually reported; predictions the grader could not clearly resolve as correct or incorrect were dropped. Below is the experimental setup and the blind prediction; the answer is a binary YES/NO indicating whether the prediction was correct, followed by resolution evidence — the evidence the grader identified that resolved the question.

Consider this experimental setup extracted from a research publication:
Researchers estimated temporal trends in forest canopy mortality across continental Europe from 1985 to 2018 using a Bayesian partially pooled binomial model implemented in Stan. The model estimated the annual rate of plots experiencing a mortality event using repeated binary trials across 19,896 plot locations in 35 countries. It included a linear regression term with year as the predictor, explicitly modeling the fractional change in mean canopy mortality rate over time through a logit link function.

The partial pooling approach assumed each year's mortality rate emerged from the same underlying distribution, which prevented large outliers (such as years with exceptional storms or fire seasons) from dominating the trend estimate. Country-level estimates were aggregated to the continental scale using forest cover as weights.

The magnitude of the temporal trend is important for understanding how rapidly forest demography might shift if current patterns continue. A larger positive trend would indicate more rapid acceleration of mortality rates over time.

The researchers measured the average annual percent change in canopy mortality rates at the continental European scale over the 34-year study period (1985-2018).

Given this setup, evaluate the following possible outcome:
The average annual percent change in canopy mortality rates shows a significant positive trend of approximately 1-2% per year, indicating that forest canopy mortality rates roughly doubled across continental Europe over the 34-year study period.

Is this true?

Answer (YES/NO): NO